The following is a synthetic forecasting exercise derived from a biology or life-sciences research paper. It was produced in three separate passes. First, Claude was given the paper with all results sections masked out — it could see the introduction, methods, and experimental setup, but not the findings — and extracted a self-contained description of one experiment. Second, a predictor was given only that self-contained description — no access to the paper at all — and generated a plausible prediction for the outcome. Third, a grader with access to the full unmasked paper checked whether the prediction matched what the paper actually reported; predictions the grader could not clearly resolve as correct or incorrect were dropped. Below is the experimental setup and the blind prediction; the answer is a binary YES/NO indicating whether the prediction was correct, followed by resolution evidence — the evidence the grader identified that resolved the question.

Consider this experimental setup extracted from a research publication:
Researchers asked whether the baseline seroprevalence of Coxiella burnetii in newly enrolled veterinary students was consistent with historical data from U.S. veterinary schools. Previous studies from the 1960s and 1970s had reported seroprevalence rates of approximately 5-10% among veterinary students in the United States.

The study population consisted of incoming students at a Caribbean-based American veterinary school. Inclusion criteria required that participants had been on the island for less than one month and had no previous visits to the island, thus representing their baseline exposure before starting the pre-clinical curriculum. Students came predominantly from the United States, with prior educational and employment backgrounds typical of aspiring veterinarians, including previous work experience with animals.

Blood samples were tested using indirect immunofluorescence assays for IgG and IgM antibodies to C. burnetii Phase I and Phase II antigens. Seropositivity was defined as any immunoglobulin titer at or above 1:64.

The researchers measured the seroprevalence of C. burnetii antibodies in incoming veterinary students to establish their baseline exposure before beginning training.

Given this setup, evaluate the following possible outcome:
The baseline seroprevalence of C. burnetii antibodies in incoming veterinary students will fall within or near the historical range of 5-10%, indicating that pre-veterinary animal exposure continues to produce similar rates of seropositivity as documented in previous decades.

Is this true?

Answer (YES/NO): NO